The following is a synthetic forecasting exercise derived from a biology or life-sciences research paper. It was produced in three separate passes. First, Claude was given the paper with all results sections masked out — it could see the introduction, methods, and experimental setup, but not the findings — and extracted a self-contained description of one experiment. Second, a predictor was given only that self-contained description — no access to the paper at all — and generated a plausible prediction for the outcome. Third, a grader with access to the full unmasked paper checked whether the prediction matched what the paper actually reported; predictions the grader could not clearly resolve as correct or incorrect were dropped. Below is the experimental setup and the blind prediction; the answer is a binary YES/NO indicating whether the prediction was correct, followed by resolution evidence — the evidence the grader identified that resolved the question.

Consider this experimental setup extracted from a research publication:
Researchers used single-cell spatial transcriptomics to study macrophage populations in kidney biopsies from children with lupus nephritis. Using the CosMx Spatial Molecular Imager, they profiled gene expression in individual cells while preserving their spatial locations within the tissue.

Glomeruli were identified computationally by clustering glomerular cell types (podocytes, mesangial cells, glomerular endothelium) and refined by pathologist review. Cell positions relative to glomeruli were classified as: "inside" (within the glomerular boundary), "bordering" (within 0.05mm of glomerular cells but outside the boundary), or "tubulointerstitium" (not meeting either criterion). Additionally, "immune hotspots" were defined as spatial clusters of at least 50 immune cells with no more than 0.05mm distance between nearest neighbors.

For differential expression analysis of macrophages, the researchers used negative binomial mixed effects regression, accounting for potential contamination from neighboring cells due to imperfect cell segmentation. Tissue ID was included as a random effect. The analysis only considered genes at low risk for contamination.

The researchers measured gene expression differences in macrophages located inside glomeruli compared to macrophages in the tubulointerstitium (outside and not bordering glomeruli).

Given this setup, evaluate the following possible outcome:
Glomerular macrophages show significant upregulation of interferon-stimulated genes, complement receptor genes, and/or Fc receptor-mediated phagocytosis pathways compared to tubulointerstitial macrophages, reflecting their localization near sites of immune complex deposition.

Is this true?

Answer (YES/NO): NO